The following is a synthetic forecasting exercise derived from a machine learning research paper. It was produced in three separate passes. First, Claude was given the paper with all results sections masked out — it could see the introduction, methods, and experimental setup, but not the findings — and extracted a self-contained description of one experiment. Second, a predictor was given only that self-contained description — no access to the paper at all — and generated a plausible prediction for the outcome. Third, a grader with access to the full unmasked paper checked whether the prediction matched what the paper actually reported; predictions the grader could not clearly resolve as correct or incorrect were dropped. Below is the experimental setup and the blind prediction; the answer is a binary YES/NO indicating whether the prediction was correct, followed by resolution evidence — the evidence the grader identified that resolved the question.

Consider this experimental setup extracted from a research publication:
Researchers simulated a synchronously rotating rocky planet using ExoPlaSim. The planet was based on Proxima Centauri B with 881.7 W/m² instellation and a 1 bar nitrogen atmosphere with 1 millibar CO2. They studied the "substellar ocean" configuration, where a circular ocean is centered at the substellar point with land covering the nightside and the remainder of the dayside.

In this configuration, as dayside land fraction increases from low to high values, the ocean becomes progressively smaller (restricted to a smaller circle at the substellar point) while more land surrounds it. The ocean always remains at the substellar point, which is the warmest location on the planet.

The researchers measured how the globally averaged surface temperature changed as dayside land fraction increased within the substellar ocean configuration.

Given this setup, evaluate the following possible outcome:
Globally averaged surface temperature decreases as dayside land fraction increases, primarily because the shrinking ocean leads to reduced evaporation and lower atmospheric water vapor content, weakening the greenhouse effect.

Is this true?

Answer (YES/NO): NO